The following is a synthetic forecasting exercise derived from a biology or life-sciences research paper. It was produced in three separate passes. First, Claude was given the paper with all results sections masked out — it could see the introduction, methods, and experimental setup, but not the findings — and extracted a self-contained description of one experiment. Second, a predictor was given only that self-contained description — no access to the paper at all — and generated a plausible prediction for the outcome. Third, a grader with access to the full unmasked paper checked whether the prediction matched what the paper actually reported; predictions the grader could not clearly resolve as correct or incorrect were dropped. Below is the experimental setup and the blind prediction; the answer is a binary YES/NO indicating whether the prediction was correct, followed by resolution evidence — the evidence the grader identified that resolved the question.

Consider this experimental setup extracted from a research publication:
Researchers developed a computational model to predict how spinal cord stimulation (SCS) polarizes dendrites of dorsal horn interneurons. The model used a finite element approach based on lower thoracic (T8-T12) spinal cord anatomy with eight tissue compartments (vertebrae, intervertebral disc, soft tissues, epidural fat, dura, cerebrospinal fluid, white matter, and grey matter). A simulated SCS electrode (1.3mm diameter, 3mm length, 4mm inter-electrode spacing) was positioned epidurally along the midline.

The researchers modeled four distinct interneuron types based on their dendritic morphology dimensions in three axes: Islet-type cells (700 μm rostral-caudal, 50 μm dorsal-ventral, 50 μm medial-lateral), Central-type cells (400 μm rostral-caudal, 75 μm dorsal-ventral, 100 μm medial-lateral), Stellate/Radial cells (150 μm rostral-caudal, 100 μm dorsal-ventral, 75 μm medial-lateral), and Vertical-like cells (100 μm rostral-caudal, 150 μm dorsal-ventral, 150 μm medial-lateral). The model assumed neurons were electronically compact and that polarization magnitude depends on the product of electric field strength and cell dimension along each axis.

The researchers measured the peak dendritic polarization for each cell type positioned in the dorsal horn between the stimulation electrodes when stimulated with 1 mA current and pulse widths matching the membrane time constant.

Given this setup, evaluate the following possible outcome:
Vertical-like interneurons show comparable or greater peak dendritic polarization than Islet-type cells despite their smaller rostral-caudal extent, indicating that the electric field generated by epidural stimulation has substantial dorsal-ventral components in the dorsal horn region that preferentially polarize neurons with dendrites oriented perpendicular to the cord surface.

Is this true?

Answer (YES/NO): NO